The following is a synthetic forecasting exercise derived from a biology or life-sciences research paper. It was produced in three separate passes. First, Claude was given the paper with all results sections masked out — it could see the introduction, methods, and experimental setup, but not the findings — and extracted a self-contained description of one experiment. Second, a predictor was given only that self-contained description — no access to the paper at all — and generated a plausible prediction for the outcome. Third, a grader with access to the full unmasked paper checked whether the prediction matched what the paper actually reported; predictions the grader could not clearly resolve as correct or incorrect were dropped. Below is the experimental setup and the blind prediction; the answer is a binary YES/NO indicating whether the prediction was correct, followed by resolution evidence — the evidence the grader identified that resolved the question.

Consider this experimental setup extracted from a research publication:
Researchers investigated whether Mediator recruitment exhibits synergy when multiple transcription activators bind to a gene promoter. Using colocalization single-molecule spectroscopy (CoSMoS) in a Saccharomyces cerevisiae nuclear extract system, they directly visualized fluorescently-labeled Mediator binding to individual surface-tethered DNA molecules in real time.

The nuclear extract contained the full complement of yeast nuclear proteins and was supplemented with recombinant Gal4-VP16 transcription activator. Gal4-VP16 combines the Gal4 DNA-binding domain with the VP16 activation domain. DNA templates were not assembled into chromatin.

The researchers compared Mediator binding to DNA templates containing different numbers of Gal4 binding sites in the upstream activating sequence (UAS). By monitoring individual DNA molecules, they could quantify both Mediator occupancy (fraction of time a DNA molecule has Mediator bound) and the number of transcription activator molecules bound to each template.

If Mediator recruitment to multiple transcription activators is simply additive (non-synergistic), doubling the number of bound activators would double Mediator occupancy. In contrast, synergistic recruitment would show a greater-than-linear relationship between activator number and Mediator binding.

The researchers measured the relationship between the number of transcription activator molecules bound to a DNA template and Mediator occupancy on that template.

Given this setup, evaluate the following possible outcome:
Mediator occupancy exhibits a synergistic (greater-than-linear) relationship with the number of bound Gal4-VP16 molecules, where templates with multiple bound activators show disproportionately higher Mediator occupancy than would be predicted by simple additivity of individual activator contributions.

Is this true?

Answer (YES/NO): YES